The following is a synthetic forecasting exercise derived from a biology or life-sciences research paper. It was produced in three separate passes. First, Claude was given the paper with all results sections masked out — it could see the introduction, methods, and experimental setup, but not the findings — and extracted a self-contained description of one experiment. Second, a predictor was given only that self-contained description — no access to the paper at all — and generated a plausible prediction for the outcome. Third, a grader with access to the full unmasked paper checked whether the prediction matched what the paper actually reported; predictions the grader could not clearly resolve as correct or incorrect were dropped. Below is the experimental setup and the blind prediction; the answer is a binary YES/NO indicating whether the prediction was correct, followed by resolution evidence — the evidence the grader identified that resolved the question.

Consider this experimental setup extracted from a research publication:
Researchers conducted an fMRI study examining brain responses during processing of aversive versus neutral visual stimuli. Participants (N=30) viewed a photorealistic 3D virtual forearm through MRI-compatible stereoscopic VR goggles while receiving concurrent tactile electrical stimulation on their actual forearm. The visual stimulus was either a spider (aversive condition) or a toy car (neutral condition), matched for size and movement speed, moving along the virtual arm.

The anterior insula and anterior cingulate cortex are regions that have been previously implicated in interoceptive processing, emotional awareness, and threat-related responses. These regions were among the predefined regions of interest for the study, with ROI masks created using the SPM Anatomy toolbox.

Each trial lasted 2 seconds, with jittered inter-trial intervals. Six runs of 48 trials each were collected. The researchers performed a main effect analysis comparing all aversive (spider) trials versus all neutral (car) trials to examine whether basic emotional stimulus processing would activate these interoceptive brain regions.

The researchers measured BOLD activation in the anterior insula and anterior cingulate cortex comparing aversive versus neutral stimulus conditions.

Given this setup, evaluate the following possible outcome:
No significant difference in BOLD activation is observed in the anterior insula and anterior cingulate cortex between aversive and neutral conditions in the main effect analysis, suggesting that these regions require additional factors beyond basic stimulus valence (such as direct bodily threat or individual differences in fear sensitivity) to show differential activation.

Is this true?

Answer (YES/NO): NO